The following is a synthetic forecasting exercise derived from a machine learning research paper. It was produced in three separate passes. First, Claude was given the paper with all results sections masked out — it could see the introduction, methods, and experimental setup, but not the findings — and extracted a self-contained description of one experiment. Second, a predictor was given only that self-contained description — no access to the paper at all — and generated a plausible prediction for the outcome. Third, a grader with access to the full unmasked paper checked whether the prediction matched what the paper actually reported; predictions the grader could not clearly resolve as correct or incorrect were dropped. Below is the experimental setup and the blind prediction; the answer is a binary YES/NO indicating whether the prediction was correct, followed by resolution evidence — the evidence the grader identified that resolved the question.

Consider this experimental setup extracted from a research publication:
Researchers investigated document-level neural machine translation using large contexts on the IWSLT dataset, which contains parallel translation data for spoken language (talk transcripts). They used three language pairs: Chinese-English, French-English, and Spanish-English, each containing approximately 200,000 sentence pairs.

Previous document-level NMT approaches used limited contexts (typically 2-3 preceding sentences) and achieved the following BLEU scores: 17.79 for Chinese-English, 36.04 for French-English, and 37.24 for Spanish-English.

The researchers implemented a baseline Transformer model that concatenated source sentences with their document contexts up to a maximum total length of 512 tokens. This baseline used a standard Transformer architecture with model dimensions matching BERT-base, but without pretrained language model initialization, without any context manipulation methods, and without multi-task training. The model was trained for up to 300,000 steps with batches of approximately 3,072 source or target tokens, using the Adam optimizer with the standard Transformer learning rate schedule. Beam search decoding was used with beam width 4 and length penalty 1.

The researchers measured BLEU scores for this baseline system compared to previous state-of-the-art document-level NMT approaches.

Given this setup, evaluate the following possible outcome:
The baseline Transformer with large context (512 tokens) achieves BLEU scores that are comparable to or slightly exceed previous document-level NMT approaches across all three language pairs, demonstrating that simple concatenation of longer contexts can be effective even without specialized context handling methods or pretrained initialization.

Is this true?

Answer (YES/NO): NO